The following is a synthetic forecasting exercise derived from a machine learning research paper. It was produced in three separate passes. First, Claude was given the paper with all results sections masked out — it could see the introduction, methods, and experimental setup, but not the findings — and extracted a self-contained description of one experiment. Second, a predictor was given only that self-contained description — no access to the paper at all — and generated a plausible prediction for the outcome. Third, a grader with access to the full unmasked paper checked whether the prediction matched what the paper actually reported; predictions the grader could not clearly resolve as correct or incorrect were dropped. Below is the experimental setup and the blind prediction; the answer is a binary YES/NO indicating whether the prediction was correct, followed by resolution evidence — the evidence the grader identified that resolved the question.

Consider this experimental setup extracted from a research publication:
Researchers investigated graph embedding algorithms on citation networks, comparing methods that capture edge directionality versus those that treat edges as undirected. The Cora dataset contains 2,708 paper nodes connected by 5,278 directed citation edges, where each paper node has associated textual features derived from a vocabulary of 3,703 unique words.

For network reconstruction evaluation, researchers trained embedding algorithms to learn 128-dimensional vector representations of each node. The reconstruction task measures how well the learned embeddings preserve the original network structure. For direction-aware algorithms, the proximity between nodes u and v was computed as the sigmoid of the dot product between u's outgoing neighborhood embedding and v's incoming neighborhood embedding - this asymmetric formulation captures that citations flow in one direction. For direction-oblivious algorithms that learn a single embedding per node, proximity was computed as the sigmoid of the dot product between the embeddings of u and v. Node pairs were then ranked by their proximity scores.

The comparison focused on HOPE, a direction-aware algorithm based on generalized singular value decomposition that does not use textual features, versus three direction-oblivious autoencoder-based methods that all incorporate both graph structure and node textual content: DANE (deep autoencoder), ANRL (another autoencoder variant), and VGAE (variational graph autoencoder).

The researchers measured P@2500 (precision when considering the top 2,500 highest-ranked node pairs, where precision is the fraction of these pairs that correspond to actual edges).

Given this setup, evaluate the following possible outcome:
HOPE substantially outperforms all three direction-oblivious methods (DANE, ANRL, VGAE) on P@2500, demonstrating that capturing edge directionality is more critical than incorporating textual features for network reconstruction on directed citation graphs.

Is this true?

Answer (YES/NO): YES